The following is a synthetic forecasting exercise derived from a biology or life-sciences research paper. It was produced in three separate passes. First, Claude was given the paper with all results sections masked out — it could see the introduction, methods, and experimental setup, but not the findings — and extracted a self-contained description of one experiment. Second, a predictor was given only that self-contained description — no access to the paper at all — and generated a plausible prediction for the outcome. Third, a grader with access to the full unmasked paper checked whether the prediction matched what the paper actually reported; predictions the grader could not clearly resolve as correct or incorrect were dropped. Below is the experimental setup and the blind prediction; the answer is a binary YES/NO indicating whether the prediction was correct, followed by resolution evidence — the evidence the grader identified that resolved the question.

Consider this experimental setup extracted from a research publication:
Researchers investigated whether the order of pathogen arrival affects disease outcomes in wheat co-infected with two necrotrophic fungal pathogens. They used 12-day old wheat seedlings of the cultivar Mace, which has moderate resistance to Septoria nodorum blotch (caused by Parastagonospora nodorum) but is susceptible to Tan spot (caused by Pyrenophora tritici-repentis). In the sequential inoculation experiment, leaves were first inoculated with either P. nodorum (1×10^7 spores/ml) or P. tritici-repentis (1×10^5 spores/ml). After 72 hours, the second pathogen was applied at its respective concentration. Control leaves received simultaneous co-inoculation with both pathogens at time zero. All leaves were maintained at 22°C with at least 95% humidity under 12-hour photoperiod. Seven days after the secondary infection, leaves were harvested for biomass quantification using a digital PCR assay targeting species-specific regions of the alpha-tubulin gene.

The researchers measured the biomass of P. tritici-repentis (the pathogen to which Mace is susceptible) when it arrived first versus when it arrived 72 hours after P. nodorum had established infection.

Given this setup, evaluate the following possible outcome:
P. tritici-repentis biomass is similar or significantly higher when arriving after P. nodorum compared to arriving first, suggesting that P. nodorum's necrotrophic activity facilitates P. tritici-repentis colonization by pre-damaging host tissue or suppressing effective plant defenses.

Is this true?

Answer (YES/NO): NO